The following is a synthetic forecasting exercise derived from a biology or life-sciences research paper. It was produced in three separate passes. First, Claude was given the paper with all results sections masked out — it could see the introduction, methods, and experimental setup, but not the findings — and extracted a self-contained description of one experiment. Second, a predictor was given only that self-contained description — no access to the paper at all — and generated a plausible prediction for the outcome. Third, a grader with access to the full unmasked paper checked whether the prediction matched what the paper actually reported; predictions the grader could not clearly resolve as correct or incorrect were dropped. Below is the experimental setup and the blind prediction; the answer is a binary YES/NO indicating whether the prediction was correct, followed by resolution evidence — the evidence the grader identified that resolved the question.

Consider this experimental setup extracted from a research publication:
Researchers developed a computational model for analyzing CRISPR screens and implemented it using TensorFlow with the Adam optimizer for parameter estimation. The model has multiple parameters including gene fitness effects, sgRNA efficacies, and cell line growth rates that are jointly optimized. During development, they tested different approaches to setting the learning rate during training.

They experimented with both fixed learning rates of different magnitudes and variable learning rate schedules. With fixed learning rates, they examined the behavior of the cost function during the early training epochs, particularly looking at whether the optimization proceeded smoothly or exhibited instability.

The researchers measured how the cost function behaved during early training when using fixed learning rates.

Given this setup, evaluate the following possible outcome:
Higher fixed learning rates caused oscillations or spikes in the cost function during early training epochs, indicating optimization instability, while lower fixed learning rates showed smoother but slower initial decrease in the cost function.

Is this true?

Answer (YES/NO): YES